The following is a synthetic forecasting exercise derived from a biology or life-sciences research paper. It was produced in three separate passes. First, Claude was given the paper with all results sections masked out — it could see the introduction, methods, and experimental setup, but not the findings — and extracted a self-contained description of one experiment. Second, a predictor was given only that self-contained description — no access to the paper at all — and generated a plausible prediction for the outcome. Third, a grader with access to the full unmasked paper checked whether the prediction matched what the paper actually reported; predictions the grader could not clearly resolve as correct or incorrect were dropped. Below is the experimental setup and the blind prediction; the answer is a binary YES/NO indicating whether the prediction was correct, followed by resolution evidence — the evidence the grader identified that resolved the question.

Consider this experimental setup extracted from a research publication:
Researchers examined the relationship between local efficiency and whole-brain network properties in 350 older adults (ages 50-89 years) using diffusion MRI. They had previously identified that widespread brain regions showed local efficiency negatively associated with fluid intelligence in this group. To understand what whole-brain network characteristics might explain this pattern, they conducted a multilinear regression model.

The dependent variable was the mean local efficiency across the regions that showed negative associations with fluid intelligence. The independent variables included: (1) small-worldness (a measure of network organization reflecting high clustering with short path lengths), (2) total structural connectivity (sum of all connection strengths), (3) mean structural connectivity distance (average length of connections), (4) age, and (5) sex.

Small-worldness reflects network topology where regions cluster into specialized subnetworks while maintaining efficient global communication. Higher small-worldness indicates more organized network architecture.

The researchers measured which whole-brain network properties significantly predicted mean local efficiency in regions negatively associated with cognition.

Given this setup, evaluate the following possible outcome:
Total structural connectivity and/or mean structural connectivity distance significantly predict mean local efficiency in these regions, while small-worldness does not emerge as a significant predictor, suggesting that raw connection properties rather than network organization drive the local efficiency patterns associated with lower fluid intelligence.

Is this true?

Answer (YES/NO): NO